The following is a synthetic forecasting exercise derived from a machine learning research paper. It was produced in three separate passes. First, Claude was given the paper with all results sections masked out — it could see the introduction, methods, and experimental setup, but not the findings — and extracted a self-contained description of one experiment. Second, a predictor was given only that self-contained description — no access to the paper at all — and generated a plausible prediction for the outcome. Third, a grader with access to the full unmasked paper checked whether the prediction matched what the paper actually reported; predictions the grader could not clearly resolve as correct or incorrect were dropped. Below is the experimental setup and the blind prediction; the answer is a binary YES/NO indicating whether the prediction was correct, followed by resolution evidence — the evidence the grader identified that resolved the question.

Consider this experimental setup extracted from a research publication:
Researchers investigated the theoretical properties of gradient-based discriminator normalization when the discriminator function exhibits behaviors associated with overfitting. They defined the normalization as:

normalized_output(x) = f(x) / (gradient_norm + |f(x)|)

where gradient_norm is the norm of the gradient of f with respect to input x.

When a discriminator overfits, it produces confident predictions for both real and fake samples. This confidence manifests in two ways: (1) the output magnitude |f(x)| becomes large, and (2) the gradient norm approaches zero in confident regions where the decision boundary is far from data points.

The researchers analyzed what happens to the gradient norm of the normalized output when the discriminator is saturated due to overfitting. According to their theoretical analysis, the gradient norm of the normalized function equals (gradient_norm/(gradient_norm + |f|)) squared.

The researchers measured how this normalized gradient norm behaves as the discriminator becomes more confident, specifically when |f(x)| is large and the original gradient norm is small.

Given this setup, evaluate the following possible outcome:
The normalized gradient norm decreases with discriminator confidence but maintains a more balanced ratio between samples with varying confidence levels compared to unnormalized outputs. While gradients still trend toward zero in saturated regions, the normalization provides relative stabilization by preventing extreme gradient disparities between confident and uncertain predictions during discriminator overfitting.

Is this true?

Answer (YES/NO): NO